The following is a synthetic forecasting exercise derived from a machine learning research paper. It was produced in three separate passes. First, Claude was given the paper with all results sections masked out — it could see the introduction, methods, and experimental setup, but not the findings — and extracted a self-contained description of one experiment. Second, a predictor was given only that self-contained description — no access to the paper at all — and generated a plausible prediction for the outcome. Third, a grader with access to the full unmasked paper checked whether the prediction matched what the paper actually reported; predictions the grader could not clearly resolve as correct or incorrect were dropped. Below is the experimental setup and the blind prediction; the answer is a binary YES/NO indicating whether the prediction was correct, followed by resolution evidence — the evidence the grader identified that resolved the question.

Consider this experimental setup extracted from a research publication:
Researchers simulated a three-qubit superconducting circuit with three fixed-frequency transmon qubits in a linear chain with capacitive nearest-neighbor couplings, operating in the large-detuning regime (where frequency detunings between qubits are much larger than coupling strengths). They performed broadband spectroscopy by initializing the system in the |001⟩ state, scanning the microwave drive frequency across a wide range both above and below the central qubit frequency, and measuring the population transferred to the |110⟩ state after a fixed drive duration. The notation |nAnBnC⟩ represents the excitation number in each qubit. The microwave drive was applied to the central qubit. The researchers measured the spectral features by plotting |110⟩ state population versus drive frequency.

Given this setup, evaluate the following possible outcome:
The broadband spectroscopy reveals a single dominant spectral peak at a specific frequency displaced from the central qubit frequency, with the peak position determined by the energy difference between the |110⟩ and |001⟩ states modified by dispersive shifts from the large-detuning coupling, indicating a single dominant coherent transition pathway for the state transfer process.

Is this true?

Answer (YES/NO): YES